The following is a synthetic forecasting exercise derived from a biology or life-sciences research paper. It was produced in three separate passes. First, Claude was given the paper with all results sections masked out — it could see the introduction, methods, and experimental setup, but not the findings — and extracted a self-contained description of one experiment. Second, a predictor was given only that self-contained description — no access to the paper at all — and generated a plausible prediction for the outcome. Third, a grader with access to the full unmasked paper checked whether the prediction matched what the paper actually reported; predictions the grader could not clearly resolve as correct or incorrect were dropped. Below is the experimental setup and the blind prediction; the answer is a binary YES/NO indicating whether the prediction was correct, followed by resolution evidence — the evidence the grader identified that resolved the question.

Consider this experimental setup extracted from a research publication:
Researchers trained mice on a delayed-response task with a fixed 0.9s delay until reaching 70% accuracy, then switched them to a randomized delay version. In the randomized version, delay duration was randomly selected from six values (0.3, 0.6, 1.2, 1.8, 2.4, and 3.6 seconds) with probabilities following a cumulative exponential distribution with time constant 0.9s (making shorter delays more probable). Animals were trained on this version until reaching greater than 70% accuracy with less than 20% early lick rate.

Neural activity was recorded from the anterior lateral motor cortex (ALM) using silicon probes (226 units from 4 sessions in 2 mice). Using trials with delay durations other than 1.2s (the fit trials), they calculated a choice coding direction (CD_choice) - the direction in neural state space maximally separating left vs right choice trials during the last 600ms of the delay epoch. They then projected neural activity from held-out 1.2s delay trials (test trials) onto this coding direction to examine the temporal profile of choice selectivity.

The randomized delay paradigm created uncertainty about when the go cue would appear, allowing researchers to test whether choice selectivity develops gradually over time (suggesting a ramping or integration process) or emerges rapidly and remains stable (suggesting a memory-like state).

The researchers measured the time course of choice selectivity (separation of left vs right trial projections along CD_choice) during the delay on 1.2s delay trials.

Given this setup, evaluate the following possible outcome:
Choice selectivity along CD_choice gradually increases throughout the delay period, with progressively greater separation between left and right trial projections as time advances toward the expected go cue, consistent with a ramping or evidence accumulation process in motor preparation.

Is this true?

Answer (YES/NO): NO